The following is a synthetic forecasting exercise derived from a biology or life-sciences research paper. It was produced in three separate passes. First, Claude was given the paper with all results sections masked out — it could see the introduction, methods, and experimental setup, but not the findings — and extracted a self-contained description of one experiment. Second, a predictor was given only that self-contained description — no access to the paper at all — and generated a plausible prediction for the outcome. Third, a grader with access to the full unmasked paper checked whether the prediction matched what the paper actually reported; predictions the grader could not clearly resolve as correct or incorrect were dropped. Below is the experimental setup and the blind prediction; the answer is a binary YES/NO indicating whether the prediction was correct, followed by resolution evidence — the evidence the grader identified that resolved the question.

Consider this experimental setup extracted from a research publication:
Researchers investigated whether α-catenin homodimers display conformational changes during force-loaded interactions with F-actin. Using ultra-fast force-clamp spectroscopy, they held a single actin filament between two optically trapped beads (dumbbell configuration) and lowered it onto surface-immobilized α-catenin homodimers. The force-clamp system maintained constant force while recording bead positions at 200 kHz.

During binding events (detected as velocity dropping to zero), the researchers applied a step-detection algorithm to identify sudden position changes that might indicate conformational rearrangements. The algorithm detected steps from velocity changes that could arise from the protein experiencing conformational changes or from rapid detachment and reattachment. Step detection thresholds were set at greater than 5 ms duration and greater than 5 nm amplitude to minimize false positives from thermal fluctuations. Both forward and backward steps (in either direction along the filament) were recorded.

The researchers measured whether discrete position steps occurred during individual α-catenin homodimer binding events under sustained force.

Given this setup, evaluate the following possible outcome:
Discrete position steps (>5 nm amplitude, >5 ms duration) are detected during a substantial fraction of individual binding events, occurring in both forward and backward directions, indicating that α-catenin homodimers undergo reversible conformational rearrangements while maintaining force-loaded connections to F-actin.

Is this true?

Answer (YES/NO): YES